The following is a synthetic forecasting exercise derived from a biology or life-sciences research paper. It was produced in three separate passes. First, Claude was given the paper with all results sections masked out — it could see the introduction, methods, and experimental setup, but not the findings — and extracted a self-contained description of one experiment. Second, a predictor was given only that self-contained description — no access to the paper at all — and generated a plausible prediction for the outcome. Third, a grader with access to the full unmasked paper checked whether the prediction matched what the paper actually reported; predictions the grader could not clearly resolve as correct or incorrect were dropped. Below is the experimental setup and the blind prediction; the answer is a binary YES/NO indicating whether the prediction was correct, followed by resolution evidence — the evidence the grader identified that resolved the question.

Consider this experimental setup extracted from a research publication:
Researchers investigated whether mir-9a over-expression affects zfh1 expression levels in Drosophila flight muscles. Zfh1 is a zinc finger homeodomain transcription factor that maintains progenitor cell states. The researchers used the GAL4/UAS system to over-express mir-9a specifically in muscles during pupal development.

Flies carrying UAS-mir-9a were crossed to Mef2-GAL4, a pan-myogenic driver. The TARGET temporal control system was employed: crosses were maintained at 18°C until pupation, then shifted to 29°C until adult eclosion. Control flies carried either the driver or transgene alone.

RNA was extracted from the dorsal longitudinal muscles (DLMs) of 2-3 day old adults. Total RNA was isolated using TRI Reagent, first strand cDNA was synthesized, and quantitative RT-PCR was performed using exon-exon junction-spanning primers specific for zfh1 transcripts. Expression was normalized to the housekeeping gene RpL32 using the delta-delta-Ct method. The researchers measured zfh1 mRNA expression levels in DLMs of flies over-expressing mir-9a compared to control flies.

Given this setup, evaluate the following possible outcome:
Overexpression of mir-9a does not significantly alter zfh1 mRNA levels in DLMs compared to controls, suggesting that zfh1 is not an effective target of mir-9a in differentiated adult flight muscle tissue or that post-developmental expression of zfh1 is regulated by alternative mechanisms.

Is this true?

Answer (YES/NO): NO